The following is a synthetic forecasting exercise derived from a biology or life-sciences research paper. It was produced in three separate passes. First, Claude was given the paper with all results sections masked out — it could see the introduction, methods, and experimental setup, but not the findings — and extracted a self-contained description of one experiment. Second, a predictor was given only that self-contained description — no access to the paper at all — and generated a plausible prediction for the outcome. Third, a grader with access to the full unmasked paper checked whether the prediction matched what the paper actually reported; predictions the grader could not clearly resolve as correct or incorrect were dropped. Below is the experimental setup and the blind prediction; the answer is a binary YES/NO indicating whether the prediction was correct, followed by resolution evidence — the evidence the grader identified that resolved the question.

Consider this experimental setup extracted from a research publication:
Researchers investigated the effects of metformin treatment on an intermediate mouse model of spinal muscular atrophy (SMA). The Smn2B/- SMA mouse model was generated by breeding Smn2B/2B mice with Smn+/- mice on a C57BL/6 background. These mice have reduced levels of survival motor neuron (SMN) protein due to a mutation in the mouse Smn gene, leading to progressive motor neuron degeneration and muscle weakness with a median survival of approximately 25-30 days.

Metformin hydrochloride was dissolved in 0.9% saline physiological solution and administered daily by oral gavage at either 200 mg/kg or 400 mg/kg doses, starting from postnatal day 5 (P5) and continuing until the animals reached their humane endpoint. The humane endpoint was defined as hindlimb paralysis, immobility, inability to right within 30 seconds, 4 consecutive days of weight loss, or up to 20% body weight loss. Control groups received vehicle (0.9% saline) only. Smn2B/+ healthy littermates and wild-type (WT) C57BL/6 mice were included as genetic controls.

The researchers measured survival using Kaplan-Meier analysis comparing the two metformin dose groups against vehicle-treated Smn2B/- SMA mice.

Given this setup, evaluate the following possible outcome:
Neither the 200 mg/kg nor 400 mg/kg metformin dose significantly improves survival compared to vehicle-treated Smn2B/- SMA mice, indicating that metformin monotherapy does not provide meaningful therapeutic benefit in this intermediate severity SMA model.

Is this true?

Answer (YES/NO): YES